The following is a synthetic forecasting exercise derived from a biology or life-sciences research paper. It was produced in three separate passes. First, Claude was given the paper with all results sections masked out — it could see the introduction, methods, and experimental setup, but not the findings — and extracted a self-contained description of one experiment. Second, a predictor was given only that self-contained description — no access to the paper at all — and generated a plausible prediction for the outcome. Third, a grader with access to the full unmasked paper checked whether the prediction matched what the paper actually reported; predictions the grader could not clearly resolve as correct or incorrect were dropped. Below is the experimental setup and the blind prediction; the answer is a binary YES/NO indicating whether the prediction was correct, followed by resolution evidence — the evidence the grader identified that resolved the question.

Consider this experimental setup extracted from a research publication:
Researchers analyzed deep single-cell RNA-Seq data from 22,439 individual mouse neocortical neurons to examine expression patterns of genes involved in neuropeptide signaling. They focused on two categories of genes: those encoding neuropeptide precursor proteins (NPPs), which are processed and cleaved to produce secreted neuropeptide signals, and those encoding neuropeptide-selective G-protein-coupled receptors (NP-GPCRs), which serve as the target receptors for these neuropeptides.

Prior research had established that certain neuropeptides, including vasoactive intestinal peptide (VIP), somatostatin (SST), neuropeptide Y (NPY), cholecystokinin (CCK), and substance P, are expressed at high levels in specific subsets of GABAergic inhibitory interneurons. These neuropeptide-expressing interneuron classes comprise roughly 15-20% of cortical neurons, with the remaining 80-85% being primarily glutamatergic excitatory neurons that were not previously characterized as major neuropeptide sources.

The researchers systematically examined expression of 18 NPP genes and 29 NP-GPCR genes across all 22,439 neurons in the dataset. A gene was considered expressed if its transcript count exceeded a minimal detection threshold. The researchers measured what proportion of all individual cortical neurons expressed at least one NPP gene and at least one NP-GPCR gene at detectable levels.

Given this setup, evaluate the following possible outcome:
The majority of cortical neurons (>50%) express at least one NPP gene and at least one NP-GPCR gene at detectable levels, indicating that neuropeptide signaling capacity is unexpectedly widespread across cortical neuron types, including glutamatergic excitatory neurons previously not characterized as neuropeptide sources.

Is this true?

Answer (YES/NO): YES